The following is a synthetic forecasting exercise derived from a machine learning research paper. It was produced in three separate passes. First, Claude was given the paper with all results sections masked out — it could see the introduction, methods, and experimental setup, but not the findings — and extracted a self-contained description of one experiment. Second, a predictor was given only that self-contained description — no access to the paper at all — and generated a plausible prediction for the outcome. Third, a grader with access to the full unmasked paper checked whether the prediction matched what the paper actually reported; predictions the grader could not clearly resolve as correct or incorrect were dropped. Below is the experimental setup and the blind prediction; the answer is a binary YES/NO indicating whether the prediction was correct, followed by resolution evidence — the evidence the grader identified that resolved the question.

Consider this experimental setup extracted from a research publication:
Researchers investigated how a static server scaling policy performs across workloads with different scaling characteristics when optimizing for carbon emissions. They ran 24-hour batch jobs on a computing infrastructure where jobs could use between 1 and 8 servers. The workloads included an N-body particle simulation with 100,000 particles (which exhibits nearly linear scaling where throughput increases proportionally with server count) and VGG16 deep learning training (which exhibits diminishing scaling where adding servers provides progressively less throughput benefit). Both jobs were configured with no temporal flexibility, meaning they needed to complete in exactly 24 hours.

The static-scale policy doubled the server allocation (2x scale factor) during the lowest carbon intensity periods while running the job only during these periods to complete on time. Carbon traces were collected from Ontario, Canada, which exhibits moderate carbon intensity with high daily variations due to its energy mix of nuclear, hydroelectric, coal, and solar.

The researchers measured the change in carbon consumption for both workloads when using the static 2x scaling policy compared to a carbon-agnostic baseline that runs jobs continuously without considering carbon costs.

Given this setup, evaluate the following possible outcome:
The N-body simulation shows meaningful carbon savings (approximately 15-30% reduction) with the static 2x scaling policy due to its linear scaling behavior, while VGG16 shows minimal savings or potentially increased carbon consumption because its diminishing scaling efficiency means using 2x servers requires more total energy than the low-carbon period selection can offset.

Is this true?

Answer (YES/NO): YES